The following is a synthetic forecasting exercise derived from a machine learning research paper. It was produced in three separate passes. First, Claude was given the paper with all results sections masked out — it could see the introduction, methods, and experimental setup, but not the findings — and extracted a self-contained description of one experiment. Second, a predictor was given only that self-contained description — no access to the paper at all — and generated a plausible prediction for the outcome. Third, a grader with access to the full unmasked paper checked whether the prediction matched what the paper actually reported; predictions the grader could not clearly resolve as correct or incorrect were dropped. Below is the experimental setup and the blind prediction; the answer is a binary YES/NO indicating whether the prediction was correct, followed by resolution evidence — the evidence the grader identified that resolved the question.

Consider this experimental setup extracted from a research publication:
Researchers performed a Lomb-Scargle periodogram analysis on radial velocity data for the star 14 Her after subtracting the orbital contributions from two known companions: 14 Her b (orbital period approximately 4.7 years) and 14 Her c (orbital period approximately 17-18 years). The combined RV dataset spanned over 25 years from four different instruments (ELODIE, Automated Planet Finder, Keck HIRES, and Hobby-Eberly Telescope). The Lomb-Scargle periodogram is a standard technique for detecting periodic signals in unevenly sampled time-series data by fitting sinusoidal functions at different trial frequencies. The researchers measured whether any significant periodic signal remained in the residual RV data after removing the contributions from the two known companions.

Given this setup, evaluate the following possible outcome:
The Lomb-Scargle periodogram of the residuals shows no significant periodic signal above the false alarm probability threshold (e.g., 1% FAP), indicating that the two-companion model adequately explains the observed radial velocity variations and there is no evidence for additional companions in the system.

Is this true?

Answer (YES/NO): NO